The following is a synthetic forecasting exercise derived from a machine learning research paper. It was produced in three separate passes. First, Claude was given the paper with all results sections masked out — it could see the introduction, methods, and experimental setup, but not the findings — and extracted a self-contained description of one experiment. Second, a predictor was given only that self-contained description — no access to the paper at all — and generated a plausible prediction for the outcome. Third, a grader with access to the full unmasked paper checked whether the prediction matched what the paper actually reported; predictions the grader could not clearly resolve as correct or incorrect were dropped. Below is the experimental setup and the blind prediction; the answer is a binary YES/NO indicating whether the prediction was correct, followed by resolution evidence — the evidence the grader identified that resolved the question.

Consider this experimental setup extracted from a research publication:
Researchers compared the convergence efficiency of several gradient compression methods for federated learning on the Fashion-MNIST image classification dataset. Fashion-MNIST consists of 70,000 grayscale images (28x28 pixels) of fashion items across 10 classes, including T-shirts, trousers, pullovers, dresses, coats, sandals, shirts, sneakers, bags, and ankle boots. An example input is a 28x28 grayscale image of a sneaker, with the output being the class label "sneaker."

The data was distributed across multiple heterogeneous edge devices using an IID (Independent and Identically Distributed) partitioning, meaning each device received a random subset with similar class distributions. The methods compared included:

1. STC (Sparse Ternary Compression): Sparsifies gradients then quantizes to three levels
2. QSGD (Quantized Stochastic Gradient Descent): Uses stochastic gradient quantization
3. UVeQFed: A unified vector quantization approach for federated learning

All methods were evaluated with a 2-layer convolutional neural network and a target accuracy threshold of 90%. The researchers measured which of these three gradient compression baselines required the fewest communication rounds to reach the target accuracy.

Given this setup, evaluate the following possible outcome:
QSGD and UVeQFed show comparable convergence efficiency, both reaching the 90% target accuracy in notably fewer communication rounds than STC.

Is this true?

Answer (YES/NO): NO